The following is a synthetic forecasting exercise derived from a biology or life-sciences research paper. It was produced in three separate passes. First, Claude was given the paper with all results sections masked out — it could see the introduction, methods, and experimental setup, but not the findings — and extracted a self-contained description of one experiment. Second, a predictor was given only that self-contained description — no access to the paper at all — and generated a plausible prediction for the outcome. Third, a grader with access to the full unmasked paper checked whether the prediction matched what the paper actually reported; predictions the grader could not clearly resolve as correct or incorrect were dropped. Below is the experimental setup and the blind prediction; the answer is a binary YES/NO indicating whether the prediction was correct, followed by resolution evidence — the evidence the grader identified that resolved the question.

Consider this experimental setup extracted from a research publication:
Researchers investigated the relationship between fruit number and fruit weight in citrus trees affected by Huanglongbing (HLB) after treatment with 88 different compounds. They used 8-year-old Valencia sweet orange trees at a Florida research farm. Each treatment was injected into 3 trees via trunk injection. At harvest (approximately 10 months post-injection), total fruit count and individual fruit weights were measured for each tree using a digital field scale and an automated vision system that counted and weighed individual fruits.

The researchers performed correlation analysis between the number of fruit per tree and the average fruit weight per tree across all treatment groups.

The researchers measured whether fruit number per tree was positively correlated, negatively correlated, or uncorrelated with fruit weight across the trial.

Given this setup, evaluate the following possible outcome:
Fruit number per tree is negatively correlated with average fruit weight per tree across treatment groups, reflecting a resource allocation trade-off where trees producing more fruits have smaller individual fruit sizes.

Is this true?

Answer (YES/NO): YES